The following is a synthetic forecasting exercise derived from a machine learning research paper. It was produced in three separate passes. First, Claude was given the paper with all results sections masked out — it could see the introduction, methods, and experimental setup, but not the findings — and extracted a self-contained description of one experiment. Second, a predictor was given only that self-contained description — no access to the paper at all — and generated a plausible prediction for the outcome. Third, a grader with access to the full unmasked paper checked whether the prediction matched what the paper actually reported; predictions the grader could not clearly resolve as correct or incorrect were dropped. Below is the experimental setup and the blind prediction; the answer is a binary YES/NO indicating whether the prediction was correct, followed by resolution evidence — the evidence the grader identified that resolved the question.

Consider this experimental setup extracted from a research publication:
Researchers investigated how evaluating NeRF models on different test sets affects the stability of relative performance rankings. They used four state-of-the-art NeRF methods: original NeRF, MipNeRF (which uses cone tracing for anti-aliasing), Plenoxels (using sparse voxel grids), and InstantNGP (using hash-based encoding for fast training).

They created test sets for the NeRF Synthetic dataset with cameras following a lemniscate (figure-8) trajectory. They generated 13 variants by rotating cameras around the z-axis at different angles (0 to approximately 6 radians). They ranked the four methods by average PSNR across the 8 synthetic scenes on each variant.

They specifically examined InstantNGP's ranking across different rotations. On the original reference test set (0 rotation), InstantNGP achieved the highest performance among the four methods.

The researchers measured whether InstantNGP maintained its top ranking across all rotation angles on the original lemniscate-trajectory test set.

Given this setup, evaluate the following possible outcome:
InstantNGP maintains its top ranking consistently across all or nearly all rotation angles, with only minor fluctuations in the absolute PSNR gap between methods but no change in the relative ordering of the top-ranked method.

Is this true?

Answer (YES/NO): NO